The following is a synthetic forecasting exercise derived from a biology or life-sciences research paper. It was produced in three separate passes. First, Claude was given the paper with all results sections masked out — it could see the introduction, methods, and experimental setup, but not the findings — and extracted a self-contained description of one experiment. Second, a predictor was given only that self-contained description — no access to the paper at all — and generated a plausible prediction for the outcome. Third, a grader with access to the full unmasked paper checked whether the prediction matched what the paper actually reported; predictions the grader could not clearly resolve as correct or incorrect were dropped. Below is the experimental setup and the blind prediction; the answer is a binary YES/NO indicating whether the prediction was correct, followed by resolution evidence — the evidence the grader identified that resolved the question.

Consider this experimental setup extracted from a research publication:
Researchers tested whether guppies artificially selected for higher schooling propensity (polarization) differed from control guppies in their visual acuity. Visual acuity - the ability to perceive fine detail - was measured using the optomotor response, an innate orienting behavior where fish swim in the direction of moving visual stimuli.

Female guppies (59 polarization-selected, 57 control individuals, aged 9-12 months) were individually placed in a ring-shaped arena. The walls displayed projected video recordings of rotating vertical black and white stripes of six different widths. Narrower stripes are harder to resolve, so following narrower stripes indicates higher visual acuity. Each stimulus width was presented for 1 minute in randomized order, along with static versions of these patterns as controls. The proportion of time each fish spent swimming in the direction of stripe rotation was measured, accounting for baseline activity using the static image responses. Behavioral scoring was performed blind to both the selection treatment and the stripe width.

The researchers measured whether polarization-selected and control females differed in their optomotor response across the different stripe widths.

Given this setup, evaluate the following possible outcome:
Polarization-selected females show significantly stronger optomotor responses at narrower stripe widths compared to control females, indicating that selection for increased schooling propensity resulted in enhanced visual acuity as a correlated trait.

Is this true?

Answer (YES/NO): NO